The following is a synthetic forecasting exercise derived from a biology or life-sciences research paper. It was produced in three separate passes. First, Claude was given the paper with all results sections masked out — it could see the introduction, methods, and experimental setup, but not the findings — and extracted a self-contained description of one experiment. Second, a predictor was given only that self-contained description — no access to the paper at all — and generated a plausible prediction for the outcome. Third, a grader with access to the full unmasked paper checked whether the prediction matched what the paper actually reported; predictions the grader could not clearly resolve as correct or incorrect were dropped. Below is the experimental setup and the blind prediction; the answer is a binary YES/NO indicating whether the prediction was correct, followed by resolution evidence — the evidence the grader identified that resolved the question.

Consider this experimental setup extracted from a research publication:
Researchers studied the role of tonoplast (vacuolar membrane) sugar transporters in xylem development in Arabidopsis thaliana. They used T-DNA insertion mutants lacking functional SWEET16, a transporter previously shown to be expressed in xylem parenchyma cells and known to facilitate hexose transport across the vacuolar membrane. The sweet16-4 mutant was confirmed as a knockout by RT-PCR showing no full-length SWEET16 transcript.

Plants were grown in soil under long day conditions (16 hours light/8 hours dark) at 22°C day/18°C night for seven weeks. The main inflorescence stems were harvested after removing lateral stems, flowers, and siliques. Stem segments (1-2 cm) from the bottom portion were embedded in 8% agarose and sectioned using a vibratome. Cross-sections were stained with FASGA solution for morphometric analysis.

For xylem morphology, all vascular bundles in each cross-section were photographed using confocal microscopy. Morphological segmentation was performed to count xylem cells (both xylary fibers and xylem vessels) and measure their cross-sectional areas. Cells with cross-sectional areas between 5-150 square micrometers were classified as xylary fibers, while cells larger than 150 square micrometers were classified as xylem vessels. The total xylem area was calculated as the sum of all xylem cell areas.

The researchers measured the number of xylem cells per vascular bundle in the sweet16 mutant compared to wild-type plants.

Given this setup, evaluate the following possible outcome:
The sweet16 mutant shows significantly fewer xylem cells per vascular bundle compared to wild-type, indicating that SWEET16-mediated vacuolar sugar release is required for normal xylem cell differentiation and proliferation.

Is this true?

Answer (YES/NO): NO